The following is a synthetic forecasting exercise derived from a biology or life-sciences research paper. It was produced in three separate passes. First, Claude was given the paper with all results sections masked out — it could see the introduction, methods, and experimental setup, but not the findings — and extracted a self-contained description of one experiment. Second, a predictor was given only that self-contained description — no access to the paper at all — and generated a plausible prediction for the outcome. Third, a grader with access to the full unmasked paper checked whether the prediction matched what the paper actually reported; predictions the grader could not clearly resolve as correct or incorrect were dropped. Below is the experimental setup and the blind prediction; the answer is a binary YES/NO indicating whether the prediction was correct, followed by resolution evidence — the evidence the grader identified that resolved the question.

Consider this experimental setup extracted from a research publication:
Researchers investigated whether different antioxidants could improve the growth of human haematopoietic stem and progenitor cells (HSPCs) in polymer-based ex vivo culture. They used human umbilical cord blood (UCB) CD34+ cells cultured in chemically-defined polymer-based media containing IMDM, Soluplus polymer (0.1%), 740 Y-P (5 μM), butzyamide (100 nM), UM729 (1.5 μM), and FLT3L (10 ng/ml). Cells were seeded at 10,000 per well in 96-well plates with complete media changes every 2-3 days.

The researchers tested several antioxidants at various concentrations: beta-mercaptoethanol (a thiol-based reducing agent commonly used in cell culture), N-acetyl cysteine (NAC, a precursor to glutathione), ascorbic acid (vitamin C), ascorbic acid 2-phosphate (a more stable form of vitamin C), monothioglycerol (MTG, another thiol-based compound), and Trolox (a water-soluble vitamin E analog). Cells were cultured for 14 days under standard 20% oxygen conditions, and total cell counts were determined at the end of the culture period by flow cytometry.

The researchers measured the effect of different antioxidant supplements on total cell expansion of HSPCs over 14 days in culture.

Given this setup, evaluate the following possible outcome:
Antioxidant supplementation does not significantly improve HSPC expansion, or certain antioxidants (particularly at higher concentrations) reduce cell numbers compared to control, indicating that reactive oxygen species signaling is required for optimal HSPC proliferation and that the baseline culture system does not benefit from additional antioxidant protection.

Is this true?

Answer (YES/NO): NO